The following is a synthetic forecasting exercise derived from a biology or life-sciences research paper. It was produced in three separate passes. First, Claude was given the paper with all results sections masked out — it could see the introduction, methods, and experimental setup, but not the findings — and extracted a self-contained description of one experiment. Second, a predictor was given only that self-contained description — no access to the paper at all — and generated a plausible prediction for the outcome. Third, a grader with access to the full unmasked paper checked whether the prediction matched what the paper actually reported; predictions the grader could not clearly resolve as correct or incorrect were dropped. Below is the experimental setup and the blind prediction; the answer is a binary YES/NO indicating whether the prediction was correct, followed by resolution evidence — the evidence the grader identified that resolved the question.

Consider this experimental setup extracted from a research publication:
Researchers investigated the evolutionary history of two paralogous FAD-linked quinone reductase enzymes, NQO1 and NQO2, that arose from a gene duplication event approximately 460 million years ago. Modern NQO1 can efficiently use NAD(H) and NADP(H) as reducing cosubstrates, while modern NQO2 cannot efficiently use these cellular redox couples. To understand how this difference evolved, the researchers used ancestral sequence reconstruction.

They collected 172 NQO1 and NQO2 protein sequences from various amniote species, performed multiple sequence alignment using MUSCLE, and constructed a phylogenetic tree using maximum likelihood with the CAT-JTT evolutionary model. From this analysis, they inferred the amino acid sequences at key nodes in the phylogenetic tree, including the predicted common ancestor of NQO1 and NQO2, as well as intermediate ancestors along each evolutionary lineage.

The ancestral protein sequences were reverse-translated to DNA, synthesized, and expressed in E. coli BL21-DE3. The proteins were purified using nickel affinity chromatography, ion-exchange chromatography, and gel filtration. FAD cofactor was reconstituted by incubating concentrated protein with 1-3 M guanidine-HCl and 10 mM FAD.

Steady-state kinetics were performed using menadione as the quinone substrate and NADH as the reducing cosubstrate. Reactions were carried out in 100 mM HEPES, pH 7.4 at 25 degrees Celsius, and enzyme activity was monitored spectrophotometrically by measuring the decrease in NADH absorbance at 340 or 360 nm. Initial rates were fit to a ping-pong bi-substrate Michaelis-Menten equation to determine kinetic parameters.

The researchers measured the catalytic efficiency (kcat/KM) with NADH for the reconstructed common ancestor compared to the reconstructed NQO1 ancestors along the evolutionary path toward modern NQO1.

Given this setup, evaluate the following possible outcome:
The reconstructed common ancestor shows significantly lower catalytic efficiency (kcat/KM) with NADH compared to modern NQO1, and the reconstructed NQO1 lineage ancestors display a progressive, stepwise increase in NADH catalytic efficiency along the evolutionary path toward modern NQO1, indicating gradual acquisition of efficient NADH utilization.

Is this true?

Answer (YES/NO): YES